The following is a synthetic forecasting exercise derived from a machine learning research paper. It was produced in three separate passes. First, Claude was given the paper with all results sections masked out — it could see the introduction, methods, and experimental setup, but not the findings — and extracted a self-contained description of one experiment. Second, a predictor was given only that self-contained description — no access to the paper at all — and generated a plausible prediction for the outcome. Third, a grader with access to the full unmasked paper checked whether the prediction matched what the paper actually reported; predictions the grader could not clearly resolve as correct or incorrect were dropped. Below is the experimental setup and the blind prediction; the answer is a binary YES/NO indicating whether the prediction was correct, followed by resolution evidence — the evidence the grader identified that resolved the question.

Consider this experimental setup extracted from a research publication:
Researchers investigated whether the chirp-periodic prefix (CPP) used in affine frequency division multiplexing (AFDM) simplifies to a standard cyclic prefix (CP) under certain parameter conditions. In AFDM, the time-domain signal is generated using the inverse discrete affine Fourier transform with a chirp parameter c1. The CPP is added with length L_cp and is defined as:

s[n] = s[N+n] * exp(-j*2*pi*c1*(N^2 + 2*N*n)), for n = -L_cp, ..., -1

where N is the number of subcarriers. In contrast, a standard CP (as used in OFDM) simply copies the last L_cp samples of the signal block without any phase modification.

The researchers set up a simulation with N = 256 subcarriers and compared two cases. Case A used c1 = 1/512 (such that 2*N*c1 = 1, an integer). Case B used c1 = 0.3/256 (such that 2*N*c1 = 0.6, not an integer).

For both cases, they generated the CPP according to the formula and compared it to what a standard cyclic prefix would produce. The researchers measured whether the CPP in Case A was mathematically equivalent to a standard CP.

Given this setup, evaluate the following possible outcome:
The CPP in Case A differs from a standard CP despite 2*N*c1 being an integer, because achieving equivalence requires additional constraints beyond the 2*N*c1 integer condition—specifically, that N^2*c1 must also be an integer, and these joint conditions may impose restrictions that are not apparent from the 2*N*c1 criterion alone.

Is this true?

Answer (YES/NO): NO